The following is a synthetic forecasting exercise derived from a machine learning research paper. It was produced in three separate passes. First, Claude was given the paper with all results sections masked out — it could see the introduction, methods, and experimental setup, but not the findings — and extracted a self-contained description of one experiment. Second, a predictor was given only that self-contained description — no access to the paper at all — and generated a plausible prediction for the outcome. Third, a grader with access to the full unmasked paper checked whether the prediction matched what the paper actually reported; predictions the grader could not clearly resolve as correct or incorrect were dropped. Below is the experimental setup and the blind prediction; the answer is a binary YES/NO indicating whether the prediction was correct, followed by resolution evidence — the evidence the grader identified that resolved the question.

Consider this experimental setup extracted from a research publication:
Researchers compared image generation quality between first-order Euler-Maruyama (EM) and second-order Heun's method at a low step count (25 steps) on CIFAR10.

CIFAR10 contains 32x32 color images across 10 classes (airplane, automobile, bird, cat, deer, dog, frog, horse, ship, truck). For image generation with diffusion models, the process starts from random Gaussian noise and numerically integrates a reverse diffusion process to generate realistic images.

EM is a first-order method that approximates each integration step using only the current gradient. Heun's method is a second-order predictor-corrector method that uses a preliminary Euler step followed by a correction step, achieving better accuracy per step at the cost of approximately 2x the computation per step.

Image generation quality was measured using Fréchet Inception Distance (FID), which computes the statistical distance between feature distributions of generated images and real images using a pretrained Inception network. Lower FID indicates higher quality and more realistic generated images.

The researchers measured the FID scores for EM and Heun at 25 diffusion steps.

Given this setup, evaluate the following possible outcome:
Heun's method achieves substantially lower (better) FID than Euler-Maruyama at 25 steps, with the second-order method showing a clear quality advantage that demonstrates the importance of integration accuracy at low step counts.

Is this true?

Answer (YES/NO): YES